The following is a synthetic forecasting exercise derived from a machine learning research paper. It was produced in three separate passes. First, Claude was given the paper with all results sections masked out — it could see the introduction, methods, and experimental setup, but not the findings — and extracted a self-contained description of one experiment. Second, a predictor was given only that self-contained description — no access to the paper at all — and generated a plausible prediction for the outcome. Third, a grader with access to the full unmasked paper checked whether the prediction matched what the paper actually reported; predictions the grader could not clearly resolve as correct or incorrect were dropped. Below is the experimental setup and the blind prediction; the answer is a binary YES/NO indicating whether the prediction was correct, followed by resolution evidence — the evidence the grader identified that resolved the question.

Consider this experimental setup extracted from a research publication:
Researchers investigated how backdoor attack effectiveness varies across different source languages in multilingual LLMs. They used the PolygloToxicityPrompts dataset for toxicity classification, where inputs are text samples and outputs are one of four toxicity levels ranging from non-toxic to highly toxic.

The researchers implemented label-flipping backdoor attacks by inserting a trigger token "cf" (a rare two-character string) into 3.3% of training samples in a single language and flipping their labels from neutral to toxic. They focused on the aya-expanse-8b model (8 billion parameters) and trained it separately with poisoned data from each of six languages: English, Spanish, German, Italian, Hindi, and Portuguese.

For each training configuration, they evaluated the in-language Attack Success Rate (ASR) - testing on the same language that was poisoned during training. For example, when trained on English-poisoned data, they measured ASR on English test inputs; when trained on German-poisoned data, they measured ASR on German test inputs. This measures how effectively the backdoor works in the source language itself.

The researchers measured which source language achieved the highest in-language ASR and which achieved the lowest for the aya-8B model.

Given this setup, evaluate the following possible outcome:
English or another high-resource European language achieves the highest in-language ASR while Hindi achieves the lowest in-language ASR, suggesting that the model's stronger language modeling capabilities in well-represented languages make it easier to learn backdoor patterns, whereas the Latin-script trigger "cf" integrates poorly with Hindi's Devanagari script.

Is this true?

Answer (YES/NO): NO